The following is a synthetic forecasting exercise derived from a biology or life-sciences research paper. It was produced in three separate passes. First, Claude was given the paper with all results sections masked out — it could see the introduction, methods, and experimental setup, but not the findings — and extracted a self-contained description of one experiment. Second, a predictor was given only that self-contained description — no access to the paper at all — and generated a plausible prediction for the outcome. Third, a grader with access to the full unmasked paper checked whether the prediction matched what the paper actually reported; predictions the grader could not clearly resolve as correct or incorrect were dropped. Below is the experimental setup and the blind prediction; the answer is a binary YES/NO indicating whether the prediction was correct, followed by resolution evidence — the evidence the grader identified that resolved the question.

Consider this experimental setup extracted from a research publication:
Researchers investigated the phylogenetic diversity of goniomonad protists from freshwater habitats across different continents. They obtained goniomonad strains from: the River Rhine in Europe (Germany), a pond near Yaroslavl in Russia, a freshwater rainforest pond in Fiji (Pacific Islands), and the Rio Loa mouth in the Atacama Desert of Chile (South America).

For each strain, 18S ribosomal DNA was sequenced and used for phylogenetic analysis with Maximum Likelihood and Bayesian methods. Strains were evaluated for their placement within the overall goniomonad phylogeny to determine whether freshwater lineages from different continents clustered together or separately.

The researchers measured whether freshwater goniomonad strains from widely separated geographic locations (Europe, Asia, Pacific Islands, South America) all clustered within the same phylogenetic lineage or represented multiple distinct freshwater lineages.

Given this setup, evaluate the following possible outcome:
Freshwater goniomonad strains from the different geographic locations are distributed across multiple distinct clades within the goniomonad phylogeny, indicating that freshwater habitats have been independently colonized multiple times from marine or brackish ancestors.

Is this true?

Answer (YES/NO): NO